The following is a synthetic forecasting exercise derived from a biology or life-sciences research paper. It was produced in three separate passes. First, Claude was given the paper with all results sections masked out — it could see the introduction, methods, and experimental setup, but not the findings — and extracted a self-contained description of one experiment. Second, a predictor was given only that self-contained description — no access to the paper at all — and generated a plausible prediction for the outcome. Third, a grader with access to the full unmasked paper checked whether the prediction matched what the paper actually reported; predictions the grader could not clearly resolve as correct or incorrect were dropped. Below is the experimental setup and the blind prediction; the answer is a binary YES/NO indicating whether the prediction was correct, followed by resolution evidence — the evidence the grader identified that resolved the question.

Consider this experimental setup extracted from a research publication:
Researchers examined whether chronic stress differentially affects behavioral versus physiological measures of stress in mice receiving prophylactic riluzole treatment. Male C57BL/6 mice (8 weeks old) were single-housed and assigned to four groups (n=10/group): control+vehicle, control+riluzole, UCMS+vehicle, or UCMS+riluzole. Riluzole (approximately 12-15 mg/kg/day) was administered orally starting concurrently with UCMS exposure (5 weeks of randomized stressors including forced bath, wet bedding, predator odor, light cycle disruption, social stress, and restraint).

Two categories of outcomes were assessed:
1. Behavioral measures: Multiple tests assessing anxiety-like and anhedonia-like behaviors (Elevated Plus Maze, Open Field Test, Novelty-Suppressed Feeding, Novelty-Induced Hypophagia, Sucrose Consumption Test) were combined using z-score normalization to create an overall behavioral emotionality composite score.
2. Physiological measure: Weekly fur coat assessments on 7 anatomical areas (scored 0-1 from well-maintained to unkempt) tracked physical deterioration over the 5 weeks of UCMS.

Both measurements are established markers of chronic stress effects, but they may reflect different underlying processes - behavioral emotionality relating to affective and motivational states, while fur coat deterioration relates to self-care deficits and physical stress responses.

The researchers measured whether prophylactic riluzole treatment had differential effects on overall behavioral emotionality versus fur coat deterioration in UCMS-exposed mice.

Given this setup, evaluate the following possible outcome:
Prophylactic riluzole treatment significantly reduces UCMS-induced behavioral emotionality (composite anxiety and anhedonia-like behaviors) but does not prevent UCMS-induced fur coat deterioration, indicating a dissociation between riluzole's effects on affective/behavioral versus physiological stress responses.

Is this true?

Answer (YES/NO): YES